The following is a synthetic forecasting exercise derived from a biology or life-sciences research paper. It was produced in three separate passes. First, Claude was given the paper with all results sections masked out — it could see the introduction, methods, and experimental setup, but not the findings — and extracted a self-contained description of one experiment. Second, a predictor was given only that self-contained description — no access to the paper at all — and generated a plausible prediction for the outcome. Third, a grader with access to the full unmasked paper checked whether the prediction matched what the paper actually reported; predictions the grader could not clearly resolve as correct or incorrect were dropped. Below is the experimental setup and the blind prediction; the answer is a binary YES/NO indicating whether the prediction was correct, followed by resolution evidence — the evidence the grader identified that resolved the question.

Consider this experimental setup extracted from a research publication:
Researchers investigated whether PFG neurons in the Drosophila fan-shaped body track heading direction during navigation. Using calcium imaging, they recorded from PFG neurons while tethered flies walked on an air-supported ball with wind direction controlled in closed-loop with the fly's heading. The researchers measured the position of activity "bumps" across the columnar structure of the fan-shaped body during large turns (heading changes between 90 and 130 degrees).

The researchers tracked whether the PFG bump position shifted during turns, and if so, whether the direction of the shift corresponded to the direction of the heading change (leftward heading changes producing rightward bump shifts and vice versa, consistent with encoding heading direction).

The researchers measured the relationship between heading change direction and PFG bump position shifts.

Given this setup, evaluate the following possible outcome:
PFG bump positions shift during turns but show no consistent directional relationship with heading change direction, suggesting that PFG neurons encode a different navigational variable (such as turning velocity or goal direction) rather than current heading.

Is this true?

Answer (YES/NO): NO